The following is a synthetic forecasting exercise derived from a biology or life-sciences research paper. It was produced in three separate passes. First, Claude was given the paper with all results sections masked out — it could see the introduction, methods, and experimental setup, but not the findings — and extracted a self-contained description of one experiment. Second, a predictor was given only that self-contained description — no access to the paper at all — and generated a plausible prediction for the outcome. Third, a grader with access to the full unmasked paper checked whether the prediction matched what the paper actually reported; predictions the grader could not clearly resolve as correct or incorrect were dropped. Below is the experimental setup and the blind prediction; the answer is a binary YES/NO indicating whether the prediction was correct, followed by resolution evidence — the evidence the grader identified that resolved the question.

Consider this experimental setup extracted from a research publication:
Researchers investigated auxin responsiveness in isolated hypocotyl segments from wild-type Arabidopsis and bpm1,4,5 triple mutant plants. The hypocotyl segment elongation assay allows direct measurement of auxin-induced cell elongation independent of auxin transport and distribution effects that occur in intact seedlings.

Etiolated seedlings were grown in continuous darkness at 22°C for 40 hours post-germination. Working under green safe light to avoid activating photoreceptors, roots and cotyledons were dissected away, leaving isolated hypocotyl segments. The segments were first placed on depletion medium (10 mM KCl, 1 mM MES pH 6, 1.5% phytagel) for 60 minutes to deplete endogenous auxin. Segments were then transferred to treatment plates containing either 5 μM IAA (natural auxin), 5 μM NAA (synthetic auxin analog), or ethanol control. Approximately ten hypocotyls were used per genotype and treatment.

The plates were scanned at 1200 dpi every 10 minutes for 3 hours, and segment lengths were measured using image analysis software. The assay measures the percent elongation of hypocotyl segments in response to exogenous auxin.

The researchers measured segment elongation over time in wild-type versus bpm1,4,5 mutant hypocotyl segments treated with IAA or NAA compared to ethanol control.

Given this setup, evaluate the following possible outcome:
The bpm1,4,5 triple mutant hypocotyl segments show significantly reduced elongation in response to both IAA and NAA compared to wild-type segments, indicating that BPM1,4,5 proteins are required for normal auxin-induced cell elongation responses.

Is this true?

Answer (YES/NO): YES